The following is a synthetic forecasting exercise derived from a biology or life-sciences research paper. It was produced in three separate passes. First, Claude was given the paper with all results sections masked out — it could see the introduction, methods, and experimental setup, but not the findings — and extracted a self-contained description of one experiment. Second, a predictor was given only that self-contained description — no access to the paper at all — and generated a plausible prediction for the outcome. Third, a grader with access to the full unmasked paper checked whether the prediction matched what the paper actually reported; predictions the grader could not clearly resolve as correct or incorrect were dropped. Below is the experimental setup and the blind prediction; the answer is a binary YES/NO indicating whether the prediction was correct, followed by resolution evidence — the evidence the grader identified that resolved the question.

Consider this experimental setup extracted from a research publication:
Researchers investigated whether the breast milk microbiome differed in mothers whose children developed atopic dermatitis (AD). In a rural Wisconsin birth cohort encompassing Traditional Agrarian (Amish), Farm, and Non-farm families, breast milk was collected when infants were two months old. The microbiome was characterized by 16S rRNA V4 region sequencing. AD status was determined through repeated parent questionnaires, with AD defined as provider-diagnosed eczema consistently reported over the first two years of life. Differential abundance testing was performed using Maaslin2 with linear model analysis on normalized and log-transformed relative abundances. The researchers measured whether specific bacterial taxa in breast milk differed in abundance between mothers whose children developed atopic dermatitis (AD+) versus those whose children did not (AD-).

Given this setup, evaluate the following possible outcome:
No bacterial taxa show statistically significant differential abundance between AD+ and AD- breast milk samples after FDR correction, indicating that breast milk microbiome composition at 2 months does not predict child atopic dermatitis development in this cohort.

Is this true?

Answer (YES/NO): YES